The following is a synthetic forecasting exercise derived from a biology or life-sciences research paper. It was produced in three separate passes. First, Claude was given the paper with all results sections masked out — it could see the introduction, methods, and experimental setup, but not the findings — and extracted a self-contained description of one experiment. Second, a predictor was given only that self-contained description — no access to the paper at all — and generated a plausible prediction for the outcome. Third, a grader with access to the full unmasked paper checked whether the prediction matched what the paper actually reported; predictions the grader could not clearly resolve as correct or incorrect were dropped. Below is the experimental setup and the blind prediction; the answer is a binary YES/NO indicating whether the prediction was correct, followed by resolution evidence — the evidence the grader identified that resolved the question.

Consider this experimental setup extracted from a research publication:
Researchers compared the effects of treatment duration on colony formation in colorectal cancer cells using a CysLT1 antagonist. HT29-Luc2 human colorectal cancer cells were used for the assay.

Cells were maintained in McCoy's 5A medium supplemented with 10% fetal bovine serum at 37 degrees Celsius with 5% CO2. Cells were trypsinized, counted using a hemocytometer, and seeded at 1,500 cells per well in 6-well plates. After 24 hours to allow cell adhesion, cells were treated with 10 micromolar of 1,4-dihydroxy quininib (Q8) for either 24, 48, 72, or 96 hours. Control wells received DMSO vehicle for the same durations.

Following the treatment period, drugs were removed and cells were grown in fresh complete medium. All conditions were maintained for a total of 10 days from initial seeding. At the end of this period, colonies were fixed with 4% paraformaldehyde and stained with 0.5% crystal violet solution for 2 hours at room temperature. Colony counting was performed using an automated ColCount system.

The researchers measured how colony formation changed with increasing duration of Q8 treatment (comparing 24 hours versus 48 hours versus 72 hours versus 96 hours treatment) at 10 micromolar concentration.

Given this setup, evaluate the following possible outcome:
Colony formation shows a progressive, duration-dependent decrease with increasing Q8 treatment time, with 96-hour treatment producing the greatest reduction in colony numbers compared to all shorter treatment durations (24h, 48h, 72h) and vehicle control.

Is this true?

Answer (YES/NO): NO